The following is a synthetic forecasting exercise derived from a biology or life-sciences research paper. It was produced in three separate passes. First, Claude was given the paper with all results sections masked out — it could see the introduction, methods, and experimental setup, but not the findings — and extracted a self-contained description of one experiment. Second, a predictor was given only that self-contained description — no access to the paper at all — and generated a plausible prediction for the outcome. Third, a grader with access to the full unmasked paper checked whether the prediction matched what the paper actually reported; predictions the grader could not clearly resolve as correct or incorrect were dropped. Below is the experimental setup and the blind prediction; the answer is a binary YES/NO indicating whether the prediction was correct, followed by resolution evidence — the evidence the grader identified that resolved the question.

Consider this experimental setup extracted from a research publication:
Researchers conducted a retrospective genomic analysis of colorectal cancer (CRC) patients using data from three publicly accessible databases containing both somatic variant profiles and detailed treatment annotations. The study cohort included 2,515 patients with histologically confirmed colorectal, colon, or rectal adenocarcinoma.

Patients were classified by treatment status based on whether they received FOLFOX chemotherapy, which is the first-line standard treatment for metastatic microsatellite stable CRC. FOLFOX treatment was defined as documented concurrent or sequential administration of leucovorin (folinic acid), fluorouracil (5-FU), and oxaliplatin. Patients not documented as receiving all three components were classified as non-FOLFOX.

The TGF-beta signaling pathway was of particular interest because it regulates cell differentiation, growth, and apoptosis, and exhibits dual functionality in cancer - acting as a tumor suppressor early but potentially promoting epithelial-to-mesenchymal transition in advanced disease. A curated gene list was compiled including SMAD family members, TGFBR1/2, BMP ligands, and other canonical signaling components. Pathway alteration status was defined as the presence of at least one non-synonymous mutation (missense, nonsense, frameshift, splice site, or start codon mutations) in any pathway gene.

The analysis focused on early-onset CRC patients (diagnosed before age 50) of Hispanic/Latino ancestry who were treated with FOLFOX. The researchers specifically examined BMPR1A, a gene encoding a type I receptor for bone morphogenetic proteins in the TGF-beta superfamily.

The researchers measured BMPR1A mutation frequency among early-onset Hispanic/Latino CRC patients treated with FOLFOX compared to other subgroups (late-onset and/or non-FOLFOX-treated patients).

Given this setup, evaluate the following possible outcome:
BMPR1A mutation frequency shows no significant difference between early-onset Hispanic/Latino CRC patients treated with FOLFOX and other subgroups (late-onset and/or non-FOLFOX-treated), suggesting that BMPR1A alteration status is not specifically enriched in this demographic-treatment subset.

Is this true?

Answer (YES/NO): NO